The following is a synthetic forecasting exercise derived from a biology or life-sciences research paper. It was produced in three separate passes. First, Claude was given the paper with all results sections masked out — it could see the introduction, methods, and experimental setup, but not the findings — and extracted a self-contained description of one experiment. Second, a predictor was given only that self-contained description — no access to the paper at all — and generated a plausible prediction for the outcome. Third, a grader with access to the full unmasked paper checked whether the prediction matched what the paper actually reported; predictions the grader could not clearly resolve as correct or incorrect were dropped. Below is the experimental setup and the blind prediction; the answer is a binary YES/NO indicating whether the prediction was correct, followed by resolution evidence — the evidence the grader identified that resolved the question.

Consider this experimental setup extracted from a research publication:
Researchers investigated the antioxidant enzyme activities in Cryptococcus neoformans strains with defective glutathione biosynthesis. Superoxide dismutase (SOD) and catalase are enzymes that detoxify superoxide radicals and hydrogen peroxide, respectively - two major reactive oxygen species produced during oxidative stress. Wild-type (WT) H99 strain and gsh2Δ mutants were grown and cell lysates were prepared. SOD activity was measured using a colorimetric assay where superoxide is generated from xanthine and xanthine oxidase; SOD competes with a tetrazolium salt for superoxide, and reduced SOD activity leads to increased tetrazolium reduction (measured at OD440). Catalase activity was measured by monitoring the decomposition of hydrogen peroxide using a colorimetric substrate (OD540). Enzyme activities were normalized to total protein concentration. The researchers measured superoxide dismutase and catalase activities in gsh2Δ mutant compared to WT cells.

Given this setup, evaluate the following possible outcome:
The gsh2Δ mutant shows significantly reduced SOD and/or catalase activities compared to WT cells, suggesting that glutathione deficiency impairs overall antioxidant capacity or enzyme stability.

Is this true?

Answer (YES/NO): NO